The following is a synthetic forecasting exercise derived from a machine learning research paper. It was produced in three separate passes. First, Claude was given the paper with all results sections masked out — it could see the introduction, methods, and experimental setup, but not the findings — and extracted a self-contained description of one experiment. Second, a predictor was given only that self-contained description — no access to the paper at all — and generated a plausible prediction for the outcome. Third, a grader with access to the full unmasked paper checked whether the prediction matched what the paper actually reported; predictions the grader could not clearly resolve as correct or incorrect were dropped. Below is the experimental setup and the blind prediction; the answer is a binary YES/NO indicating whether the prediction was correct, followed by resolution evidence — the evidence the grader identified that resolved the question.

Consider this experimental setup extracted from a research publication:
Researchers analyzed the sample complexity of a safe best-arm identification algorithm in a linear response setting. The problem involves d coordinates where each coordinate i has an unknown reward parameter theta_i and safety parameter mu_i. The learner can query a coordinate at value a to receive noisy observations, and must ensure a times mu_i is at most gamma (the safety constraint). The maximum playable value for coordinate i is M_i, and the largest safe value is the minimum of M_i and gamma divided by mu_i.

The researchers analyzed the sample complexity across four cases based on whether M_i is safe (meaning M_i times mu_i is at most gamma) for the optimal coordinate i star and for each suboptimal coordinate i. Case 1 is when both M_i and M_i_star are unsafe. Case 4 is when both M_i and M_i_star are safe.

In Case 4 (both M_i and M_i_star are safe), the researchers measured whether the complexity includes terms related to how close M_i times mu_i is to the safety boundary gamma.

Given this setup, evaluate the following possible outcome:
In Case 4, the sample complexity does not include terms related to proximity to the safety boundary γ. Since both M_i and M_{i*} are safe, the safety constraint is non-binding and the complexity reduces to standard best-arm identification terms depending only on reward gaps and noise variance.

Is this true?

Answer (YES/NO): NO